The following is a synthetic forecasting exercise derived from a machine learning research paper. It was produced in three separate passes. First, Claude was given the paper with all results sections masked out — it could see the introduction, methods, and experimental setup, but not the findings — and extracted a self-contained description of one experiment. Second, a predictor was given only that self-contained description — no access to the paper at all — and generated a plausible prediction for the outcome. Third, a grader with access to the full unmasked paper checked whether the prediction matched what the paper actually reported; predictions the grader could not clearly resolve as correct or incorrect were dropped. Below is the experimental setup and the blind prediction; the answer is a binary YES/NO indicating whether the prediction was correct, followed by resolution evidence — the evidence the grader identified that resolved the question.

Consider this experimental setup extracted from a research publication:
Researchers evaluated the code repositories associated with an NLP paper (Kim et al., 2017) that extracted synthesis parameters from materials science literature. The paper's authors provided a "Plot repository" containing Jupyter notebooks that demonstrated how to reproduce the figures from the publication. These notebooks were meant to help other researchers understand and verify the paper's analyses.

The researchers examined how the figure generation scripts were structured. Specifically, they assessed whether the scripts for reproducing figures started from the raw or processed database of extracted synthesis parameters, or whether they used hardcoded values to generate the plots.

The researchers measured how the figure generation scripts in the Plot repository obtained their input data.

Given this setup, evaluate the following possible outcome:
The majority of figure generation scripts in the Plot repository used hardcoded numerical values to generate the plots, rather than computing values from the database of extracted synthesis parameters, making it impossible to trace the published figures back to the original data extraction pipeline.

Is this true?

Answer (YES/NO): YES